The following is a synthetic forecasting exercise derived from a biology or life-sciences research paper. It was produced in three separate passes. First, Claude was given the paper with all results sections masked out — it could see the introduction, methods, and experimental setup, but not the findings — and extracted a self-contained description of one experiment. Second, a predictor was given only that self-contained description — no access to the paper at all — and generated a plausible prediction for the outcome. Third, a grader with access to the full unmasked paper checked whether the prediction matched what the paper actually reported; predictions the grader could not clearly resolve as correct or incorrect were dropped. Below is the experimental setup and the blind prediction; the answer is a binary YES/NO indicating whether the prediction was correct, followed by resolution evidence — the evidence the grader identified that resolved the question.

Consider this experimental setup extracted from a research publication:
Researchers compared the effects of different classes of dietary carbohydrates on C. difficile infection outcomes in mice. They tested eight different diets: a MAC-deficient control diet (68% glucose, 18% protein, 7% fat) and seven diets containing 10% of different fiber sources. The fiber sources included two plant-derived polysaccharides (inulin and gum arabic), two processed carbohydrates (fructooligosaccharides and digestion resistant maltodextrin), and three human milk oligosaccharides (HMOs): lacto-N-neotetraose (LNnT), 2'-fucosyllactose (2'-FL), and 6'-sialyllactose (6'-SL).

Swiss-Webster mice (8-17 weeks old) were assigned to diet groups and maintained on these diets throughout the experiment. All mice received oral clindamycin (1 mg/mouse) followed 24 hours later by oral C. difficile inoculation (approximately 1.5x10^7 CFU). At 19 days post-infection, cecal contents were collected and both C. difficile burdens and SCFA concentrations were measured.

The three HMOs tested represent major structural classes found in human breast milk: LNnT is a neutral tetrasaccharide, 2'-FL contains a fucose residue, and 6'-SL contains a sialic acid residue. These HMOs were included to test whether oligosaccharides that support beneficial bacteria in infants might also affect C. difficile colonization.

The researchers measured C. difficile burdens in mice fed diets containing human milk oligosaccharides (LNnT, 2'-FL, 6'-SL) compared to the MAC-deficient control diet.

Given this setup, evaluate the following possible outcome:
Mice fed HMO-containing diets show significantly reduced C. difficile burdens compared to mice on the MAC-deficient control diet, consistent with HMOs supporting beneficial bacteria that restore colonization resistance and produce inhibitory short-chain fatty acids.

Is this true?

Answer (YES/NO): NO